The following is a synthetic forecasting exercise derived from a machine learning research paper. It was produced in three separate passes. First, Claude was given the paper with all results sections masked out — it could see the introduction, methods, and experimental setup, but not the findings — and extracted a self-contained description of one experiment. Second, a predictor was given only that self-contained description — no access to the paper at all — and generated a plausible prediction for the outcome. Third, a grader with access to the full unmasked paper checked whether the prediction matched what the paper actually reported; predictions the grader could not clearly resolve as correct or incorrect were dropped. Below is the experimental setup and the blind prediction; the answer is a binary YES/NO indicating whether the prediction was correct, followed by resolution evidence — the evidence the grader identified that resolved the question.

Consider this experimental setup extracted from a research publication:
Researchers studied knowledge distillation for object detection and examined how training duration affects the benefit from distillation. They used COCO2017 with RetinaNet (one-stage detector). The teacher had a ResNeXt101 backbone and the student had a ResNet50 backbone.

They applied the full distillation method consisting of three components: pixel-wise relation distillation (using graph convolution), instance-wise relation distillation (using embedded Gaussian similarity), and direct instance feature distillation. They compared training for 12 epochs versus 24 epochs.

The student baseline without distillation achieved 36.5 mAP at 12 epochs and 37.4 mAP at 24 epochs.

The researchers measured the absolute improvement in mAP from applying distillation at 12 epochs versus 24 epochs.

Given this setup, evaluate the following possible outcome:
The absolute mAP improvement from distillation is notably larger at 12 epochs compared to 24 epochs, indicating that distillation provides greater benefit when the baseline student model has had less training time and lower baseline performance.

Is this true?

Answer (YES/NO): NO